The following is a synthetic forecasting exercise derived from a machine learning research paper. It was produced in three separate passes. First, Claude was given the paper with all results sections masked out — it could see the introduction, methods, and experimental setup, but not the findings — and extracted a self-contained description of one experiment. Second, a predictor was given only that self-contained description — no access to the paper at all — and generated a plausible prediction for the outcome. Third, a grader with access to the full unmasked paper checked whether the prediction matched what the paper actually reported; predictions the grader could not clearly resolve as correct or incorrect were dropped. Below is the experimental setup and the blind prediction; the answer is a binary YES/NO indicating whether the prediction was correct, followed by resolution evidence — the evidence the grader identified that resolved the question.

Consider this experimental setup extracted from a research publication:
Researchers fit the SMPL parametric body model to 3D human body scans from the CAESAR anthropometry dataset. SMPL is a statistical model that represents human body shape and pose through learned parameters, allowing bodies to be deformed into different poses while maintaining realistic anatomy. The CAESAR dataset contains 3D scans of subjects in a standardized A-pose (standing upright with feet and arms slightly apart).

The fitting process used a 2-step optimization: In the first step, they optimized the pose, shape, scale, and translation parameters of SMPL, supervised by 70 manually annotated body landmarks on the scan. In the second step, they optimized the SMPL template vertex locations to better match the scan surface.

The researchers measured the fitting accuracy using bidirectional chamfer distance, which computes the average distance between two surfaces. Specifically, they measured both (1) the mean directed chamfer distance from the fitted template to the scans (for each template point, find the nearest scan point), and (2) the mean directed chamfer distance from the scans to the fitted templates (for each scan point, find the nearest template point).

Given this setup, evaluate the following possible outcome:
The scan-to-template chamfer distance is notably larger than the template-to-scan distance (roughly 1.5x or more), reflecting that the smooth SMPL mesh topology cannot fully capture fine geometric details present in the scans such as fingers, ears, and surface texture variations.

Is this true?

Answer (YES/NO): YES